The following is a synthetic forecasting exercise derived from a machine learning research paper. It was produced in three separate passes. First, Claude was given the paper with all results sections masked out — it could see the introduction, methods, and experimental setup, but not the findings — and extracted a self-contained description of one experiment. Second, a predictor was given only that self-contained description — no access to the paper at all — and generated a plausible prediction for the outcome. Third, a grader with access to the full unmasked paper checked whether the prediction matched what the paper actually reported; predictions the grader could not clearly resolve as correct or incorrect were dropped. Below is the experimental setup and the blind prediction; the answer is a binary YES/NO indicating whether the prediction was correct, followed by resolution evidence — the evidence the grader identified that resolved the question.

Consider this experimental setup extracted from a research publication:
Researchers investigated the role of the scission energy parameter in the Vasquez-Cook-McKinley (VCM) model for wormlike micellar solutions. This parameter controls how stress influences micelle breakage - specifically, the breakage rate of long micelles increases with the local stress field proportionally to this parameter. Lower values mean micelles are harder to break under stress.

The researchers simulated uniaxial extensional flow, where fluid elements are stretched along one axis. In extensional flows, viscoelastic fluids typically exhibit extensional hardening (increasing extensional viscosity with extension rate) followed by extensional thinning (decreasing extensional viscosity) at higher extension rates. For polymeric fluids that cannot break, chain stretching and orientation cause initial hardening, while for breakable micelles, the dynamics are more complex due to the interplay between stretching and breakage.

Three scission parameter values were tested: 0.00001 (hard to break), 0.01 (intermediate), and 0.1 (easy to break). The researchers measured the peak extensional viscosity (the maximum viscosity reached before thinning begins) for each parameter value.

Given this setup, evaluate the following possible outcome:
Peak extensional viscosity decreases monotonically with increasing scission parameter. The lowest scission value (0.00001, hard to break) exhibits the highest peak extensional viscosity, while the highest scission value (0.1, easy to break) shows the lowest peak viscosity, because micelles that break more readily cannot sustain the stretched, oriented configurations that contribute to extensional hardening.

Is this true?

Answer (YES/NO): YES